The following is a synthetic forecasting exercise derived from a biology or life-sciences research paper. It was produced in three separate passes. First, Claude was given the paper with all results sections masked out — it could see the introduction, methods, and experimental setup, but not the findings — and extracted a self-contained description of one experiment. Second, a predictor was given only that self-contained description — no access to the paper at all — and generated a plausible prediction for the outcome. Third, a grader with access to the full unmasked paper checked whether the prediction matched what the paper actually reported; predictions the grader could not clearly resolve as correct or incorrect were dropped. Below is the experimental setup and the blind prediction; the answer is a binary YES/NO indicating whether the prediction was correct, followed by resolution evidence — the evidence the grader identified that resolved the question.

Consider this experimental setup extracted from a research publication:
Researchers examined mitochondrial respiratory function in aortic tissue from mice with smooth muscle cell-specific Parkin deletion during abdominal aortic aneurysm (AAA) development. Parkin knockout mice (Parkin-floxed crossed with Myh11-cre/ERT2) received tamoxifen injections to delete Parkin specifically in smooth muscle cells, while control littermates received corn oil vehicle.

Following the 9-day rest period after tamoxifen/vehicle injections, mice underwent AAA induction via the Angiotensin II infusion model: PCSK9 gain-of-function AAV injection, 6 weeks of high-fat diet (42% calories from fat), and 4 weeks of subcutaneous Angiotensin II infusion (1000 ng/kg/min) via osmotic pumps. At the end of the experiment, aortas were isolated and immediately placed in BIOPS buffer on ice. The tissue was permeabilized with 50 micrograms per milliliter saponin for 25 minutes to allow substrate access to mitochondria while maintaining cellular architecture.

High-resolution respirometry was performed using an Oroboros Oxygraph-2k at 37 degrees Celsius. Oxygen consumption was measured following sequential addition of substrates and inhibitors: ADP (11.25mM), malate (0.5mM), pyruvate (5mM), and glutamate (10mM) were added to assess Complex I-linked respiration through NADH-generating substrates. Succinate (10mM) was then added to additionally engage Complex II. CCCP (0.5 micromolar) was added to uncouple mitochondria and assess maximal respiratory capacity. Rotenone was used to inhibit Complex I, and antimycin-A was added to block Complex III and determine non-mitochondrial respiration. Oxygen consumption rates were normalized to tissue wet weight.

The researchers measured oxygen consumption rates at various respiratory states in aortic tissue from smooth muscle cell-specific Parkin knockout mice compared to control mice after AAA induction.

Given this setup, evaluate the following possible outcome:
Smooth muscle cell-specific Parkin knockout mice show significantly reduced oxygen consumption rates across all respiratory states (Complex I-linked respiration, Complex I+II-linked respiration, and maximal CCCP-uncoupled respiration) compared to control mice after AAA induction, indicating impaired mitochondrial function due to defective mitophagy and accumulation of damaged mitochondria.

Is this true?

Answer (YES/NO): YES